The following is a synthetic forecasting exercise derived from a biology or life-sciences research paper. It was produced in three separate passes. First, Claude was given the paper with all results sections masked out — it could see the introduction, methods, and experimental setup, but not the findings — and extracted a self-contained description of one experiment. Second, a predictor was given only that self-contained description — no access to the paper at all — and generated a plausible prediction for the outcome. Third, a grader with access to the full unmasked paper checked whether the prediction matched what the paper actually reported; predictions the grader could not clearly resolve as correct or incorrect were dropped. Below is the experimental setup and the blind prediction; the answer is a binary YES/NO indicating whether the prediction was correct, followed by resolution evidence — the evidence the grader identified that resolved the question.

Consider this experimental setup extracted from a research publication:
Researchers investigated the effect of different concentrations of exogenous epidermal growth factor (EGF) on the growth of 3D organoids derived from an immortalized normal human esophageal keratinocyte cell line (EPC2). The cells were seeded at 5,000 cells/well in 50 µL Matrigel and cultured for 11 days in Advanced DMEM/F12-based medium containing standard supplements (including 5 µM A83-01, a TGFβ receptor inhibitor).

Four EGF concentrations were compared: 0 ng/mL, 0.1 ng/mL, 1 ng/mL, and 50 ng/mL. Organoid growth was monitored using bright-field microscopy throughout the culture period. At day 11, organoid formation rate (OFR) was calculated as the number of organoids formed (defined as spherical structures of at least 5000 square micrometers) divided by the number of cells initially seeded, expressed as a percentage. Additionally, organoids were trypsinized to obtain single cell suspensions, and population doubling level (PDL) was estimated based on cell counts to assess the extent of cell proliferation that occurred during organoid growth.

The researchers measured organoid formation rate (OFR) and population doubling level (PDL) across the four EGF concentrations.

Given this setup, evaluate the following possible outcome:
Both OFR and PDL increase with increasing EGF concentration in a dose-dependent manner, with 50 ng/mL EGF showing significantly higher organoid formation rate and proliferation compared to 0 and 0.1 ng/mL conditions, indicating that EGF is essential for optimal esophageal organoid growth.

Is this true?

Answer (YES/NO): NO